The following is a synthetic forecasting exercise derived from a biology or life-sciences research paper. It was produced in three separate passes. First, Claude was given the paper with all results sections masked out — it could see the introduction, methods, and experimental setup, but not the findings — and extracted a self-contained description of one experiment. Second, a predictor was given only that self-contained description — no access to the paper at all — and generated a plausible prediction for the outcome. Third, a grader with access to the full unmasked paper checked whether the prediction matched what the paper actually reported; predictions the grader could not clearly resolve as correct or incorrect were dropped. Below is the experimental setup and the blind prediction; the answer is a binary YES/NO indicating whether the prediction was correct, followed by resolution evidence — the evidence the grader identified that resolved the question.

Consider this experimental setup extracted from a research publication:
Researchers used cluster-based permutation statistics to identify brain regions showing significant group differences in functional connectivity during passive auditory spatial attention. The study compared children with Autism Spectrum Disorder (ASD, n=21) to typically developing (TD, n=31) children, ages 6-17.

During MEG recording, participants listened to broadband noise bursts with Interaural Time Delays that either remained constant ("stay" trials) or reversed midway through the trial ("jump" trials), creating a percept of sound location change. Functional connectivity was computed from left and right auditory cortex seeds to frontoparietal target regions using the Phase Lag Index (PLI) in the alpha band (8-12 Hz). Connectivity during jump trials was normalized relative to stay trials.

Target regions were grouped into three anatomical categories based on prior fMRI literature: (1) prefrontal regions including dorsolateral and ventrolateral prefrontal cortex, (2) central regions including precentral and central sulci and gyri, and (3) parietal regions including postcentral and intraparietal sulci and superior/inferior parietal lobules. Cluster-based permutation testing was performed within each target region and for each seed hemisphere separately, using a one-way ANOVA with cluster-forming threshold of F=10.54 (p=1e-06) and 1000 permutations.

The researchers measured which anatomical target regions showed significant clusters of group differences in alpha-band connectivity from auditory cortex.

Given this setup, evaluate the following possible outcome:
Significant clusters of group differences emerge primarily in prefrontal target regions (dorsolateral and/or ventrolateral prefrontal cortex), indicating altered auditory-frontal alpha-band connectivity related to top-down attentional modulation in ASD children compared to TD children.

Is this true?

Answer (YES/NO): NO